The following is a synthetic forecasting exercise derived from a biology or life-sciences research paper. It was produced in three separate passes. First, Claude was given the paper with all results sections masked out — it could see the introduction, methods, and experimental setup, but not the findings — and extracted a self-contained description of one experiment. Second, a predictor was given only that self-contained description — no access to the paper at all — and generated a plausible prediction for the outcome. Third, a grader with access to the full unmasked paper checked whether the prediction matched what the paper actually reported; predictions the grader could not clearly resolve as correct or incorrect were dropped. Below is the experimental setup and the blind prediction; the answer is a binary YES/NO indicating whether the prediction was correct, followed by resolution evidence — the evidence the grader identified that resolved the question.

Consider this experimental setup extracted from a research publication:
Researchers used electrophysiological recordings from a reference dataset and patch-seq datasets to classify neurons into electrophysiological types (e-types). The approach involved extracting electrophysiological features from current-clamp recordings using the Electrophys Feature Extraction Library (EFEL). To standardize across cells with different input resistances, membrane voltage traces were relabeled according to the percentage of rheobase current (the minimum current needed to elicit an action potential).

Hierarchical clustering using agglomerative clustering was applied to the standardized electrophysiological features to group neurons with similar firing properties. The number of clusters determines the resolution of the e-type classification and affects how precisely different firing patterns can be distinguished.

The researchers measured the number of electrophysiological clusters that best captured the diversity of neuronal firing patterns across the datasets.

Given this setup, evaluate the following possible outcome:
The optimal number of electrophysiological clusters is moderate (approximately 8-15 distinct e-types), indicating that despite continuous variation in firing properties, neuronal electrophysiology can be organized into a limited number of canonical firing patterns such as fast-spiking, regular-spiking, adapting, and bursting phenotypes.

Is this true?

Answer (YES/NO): NO